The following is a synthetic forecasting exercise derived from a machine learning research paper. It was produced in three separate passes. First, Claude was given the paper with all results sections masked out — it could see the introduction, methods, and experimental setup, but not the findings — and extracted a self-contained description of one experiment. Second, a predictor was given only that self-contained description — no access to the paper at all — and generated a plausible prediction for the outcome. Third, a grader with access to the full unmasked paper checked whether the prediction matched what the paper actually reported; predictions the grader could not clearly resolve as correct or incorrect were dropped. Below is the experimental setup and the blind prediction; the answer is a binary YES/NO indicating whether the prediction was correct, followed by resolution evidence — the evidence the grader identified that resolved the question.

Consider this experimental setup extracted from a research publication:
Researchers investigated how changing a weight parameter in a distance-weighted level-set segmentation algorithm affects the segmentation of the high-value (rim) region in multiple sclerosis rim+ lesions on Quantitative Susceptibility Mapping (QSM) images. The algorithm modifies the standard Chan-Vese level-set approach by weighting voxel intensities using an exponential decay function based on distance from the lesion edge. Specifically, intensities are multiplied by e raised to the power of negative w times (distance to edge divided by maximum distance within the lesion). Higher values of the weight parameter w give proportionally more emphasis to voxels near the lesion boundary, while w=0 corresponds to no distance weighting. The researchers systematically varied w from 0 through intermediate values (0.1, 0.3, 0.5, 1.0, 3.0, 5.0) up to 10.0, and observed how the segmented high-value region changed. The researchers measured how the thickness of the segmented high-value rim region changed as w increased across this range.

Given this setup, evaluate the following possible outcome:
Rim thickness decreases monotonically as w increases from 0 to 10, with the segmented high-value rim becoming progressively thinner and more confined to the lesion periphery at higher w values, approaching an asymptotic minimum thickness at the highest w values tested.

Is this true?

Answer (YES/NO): NO